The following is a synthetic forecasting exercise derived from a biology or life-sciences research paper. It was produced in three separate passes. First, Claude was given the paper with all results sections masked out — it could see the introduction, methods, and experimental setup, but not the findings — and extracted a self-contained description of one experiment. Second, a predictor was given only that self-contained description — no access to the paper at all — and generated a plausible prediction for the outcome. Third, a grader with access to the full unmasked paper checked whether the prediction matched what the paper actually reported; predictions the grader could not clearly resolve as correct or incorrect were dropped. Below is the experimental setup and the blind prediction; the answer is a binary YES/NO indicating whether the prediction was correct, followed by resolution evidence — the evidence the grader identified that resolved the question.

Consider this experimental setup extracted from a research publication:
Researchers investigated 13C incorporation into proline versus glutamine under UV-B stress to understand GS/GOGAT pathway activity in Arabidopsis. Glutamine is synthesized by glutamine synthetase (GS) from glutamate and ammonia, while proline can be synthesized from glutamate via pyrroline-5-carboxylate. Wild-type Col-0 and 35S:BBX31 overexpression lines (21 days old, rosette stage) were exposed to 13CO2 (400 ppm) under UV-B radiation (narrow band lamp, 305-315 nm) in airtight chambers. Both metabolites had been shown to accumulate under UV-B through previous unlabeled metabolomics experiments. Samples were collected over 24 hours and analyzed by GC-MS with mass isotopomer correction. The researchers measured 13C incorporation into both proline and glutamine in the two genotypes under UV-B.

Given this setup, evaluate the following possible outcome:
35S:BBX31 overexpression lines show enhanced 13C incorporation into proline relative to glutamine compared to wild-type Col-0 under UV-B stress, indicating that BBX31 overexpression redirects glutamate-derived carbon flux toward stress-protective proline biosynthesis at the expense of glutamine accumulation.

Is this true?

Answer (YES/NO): NO